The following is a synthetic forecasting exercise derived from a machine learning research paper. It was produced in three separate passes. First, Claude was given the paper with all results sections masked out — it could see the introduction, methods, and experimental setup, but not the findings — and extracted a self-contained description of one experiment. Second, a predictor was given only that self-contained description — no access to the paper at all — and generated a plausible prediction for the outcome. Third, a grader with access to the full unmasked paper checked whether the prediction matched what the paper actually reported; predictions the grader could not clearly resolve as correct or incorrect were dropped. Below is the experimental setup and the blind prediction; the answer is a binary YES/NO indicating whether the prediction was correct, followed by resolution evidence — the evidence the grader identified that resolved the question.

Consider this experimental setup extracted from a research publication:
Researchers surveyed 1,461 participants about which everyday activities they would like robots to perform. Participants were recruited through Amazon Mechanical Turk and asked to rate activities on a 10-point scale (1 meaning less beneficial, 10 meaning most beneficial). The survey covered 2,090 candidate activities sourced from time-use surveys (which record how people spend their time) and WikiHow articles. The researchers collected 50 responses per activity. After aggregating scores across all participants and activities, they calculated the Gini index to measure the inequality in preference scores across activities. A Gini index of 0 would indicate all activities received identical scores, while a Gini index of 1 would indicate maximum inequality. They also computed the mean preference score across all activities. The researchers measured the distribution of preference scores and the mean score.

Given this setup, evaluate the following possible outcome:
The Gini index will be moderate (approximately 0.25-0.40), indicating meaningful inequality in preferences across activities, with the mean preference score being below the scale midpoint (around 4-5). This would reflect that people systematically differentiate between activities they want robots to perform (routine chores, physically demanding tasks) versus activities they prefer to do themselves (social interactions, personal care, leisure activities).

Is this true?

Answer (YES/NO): NO